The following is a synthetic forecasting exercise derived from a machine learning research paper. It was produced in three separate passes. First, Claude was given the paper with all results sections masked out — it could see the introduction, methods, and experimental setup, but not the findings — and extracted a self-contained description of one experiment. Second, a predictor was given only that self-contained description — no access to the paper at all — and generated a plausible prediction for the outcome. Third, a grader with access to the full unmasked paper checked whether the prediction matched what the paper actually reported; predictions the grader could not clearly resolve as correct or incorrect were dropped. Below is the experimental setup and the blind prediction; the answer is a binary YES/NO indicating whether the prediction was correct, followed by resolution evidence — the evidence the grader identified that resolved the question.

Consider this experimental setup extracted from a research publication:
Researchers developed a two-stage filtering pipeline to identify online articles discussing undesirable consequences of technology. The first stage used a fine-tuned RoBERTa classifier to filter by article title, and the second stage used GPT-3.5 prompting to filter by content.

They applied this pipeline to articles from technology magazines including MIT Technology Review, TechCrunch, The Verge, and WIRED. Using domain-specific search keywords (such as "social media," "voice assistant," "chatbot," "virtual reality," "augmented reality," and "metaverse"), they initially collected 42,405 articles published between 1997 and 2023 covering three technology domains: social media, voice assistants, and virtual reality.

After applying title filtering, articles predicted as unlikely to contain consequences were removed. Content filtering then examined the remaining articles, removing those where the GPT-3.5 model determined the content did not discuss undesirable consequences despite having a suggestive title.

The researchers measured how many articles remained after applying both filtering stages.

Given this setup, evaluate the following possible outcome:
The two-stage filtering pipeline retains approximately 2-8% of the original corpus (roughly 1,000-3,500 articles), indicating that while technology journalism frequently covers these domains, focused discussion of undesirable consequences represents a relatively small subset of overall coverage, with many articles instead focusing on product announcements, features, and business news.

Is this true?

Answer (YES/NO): YES